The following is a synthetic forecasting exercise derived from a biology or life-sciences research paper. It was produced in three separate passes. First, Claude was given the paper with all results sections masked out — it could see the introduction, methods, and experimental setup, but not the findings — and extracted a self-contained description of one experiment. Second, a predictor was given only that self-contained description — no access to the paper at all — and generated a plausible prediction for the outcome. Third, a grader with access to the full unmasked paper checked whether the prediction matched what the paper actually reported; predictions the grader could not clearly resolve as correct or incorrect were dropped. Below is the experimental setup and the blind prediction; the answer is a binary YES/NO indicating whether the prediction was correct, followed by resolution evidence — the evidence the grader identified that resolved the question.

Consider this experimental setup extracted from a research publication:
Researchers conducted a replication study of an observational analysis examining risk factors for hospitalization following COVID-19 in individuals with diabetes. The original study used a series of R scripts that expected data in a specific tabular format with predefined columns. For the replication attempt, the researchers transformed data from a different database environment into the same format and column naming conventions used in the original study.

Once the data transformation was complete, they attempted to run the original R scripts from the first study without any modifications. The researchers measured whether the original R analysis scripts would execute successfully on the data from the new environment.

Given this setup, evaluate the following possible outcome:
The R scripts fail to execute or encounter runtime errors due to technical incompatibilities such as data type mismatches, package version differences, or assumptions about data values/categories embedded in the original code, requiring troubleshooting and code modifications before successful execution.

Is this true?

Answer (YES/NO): NO